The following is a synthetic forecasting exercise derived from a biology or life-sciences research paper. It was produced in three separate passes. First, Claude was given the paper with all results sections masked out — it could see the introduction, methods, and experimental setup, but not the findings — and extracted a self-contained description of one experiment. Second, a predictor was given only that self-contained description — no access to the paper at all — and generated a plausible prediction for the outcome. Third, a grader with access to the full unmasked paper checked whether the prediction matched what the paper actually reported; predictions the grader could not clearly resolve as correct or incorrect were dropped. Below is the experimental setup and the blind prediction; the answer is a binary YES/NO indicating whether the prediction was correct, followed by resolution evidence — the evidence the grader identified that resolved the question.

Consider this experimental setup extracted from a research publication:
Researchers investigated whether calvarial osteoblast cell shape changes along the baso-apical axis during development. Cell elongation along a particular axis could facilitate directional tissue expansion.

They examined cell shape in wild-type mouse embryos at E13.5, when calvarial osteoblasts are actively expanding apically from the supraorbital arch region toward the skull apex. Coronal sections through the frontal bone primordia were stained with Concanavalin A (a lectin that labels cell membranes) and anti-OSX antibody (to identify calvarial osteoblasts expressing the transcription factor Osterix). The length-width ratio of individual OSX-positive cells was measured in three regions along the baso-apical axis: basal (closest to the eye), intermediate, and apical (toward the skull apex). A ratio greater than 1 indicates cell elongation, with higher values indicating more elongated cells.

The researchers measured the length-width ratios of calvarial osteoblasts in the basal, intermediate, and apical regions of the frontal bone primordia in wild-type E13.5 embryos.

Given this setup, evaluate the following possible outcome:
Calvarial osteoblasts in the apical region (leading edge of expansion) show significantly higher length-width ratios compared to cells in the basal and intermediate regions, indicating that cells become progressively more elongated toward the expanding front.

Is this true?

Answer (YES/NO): YES